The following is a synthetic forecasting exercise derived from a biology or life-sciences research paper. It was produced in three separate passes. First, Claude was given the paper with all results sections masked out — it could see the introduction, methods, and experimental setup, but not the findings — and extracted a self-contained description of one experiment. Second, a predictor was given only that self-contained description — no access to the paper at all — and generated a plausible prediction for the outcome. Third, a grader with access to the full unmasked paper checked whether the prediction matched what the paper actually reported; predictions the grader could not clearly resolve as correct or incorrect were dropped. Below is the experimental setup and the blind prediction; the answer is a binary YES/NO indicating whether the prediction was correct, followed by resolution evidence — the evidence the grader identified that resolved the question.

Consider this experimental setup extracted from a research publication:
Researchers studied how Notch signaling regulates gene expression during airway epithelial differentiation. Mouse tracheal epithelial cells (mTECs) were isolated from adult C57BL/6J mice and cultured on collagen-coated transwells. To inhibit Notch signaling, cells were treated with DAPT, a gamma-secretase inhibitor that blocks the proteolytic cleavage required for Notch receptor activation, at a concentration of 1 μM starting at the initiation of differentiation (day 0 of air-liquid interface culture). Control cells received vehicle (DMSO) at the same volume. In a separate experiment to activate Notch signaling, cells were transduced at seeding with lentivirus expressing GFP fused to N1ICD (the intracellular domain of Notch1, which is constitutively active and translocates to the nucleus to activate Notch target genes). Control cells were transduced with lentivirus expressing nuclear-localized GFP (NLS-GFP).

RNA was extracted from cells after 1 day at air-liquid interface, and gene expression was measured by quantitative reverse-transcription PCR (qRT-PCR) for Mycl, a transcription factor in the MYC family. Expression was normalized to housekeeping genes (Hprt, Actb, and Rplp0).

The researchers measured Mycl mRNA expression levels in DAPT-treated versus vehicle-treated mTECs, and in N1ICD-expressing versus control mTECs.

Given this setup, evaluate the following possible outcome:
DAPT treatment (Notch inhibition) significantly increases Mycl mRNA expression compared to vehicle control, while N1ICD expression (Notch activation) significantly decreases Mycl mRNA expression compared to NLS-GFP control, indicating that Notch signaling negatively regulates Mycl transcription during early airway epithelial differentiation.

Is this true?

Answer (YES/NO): YES